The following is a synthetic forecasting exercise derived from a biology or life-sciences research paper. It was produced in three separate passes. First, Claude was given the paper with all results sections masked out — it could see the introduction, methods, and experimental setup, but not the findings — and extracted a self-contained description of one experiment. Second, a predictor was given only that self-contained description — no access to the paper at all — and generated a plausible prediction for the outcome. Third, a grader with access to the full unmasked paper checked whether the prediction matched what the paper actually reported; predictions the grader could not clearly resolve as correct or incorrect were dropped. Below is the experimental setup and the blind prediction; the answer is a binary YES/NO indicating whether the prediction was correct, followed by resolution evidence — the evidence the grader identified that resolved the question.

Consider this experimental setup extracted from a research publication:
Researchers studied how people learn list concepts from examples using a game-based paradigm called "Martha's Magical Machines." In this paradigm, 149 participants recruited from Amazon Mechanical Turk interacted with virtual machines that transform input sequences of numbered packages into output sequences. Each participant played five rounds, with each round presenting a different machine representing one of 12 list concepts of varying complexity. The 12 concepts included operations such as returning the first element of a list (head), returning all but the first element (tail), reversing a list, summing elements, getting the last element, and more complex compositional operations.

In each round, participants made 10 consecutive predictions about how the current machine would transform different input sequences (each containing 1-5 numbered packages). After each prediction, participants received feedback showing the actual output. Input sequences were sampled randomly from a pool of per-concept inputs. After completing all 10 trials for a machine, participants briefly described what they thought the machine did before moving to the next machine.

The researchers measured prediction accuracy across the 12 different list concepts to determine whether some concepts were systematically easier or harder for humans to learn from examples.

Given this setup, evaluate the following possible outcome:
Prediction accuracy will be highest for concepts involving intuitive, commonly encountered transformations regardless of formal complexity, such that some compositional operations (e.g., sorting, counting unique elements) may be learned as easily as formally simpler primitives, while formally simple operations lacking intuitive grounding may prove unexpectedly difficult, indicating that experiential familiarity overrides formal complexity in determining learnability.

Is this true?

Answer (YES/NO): YES